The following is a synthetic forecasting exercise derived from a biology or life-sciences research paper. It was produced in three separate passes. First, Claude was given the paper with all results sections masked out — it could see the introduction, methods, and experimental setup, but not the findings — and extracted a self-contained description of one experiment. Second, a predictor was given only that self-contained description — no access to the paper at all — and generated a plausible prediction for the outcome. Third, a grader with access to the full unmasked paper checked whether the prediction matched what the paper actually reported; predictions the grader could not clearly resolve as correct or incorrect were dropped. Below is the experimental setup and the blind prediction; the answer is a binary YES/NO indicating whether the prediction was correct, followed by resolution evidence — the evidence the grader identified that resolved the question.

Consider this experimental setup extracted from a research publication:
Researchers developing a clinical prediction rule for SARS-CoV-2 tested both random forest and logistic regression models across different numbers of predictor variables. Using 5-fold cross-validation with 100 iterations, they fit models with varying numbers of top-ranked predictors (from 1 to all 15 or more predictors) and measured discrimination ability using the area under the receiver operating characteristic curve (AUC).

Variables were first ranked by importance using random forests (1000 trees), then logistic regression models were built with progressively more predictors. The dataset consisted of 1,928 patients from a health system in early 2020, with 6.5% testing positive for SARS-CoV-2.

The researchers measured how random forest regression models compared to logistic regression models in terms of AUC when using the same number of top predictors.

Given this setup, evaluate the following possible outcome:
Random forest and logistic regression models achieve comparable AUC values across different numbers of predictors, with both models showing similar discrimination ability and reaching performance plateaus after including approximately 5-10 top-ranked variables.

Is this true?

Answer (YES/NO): NO